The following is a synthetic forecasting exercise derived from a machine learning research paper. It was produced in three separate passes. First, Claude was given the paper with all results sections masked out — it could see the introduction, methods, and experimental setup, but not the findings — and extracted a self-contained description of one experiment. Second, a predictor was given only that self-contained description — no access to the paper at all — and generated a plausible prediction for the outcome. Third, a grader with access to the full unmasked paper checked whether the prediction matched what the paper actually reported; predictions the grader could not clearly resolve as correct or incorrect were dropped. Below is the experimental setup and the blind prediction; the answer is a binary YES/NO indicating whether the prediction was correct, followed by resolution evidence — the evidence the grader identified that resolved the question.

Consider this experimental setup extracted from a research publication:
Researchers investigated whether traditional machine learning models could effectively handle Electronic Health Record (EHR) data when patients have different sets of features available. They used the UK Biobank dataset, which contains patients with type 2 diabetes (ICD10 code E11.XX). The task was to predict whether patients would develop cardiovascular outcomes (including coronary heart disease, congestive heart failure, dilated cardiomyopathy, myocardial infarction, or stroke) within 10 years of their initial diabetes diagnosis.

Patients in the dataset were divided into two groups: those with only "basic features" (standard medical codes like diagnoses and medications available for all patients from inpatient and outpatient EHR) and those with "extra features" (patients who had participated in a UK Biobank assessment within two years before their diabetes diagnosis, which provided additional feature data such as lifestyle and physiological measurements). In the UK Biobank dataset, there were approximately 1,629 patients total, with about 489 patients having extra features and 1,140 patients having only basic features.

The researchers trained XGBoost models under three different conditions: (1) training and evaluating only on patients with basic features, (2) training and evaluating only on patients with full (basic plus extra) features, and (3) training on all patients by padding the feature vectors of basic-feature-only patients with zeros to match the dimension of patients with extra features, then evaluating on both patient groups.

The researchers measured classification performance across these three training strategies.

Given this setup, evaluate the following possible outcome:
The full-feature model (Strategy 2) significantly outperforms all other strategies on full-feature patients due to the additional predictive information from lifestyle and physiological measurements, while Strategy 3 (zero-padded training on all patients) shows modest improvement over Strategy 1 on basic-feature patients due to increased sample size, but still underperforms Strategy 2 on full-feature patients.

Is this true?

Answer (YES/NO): NO